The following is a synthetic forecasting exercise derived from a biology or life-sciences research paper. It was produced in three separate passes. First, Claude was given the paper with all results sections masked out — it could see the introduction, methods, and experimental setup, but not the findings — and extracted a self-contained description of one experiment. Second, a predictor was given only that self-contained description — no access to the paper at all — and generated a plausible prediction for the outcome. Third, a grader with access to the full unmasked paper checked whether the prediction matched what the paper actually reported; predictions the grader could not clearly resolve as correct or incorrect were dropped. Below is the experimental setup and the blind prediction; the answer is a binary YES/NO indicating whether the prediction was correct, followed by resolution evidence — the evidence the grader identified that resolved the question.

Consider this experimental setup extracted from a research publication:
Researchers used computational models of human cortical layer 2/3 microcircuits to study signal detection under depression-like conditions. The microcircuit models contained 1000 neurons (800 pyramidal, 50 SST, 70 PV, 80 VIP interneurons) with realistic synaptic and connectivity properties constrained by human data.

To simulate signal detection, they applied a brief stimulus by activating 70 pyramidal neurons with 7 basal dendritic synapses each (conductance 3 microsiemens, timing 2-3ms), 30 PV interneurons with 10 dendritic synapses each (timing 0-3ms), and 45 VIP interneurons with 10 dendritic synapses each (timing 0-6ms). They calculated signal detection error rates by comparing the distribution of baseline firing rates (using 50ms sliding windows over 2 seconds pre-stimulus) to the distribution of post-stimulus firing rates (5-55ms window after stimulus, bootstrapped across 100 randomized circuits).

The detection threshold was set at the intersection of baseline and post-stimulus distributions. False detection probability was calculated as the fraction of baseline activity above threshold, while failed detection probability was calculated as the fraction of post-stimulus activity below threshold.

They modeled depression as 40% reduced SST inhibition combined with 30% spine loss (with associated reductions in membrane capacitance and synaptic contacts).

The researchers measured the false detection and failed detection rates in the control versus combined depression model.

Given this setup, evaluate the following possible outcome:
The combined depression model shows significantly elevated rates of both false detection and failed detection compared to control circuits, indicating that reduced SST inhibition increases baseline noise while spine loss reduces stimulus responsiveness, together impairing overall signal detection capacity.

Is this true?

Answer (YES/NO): YES